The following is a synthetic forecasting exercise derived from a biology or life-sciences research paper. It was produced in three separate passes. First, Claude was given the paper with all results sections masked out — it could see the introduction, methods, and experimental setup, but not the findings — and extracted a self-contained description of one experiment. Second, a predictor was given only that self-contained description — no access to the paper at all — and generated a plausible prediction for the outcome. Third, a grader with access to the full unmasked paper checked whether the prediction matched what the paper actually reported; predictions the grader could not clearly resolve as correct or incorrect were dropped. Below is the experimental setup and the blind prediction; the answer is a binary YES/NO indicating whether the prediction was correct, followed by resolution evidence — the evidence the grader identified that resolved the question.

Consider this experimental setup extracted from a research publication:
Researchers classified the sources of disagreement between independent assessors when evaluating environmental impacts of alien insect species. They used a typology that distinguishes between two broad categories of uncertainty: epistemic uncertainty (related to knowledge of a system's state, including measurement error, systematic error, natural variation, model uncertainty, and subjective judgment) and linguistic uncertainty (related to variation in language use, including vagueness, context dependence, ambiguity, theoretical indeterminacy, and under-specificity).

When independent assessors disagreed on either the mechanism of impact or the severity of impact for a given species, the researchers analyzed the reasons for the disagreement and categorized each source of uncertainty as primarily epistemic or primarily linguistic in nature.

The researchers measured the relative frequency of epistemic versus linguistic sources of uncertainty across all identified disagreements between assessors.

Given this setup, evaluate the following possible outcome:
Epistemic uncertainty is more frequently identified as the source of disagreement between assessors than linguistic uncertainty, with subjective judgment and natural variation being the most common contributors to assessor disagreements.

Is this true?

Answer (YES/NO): NO